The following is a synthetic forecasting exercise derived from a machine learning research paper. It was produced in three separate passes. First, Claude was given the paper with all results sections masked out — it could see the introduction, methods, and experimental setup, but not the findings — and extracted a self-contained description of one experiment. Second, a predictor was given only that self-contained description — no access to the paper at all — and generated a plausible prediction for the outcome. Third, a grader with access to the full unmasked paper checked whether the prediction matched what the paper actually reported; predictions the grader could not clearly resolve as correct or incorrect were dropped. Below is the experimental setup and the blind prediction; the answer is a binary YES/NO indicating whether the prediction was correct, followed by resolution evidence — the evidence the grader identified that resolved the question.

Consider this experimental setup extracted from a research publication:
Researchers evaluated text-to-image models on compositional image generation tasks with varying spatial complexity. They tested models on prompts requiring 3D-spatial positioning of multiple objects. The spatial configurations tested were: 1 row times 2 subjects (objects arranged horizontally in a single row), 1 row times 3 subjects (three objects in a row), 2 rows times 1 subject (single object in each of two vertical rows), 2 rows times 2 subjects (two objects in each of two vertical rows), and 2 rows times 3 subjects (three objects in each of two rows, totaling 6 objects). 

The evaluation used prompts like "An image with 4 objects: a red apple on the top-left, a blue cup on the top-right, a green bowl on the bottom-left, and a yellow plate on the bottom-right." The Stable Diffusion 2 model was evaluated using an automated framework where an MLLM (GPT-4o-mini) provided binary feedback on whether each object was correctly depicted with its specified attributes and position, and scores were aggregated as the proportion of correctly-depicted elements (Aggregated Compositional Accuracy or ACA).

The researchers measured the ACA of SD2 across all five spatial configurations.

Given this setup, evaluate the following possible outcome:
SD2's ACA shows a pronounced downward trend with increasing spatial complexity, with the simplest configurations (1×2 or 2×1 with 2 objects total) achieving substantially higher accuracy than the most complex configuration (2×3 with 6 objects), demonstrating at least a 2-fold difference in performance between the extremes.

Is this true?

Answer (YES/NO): YES